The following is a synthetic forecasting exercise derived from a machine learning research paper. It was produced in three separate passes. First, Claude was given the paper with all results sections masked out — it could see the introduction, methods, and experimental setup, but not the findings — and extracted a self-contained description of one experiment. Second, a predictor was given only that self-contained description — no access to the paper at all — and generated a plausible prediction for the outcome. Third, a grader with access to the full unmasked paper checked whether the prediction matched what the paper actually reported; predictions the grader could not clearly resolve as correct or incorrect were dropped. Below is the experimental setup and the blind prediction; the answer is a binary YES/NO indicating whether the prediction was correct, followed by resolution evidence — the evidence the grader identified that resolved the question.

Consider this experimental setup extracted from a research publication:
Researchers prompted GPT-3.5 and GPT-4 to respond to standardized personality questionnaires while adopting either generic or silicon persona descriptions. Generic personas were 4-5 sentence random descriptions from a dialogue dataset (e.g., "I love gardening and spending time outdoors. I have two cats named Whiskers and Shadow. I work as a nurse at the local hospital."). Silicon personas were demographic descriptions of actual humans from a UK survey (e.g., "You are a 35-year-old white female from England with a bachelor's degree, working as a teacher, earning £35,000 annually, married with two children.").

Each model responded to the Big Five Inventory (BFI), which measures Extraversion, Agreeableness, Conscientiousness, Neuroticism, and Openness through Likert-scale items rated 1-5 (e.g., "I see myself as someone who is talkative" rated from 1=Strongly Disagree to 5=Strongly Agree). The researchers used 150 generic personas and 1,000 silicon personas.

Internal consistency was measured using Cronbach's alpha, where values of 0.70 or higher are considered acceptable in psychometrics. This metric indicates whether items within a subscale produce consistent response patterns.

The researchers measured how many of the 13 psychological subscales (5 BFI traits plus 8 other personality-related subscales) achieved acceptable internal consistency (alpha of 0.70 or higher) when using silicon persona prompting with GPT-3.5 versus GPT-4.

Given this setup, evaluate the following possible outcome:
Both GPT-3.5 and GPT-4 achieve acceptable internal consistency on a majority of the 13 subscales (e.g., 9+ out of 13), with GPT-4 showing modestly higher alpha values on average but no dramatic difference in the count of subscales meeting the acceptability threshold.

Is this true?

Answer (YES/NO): NO